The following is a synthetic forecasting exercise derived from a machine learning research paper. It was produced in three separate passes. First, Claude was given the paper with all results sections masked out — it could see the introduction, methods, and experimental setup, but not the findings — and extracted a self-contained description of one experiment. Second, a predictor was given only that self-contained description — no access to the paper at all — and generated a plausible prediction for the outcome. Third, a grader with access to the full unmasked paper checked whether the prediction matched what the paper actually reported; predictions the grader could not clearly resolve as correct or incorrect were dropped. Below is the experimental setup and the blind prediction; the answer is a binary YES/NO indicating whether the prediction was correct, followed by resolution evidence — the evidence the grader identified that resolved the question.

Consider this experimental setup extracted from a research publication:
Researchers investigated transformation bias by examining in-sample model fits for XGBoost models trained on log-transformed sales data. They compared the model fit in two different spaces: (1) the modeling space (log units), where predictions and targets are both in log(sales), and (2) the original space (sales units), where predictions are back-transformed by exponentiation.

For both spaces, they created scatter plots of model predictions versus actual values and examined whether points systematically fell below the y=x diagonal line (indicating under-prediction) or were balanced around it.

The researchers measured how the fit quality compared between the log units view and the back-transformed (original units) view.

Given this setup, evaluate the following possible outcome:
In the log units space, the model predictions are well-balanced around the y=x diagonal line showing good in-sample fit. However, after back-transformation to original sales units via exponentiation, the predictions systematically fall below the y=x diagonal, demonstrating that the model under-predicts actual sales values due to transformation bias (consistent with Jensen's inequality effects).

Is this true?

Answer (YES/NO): YES